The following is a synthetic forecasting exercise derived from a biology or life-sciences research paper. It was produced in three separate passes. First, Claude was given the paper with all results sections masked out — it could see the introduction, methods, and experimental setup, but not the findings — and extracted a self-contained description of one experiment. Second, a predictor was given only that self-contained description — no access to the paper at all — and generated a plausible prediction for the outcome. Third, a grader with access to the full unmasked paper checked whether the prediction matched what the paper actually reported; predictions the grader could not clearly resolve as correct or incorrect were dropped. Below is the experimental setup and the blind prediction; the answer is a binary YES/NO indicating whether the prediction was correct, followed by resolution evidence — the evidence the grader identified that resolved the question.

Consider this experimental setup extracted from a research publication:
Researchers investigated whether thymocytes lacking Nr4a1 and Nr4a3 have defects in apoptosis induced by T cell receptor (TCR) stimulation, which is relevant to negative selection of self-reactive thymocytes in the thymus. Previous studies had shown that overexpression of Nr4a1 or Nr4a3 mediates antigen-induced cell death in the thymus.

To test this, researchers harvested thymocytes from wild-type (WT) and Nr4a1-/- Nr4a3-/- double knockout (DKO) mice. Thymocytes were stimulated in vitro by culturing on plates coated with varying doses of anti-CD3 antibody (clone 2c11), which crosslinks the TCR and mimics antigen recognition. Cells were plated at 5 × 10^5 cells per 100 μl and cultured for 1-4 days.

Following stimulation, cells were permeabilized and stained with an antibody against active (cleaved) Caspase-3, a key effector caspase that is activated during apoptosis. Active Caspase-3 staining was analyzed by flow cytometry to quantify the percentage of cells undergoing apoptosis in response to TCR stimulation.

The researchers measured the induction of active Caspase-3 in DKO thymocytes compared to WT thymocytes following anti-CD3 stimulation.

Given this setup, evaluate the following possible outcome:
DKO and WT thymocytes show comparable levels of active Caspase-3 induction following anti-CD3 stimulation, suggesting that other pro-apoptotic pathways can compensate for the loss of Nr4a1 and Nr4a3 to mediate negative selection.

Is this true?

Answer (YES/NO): NO